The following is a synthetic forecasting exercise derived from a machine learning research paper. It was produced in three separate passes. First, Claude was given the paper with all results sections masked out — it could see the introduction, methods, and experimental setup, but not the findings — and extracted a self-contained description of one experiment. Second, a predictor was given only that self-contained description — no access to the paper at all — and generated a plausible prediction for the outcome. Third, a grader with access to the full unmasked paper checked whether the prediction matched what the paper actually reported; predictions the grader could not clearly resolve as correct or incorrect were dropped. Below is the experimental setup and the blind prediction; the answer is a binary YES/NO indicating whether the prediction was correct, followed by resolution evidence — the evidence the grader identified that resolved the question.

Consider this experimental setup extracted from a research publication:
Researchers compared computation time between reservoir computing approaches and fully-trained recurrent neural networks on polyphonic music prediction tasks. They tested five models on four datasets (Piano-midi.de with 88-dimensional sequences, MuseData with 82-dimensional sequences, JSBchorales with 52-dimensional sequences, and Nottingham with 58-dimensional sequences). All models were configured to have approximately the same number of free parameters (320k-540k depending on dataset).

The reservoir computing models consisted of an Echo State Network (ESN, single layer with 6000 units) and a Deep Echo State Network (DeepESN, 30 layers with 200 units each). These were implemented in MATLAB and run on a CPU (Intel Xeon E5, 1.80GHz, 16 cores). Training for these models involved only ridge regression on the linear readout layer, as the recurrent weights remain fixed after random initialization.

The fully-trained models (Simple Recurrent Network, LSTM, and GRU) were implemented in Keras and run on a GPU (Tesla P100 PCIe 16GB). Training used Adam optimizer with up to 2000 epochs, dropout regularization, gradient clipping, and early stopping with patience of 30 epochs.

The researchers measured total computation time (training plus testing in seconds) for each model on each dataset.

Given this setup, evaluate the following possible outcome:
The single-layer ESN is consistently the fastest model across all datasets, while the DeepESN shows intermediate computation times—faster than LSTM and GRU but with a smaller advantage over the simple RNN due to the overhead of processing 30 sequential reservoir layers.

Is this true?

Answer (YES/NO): NO